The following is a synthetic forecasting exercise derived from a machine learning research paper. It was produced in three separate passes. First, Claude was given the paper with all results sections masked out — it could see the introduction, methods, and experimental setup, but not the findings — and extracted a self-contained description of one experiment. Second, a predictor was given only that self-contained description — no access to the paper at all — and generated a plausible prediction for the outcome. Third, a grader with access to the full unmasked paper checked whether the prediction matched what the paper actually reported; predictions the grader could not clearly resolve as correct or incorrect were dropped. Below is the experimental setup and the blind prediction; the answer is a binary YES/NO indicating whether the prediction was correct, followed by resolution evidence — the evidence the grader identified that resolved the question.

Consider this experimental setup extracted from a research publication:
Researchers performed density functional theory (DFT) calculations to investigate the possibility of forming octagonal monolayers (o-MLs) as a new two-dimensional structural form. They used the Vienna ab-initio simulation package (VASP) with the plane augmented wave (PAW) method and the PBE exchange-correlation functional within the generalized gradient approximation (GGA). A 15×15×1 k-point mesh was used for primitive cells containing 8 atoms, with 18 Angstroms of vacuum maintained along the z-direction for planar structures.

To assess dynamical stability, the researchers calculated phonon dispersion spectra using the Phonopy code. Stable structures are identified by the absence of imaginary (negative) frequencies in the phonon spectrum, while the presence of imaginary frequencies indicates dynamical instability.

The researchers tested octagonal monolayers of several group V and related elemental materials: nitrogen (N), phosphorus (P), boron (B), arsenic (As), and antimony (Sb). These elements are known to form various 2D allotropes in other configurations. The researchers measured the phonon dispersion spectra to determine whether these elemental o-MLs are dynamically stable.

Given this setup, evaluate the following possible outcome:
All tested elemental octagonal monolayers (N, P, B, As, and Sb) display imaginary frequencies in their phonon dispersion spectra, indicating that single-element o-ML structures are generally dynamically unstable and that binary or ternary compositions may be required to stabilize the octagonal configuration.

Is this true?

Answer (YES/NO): YES